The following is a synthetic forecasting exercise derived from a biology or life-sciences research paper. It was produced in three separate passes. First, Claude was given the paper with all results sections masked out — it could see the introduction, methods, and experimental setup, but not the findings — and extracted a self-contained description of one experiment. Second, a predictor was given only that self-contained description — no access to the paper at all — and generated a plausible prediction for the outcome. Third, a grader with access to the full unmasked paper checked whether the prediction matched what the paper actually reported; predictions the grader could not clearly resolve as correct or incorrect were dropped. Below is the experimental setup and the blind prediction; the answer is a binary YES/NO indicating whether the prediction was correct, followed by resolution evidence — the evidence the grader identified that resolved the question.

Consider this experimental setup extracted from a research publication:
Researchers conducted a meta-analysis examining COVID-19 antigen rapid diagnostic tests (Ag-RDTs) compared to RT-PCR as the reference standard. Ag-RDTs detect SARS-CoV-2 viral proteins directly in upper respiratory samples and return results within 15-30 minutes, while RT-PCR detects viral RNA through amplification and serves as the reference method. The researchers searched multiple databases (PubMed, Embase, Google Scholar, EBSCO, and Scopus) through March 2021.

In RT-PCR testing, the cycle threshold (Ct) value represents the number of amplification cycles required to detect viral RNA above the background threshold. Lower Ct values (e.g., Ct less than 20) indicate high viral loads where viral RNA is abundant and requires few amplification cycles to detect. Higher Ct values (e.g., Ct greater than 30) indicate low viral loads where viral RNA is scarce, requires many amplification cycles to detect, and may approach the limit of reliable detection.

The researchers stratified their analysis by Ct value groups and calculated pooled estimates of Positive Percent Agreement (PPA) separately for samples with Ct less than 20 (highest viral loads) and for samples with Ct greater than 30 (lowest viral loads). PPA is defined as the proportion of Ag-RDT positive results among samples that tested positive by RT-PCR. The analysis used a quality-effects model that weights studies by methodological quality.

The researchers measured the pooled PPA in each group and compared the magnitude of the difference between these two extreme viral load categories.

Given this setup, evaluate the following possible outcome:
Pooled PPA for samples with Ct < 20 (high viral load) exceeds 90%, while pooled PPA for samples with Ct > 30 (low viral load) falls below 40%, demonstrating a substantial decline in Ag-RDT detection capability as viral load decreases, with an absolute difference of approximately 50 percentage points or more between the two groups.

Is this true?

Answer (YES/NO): YES